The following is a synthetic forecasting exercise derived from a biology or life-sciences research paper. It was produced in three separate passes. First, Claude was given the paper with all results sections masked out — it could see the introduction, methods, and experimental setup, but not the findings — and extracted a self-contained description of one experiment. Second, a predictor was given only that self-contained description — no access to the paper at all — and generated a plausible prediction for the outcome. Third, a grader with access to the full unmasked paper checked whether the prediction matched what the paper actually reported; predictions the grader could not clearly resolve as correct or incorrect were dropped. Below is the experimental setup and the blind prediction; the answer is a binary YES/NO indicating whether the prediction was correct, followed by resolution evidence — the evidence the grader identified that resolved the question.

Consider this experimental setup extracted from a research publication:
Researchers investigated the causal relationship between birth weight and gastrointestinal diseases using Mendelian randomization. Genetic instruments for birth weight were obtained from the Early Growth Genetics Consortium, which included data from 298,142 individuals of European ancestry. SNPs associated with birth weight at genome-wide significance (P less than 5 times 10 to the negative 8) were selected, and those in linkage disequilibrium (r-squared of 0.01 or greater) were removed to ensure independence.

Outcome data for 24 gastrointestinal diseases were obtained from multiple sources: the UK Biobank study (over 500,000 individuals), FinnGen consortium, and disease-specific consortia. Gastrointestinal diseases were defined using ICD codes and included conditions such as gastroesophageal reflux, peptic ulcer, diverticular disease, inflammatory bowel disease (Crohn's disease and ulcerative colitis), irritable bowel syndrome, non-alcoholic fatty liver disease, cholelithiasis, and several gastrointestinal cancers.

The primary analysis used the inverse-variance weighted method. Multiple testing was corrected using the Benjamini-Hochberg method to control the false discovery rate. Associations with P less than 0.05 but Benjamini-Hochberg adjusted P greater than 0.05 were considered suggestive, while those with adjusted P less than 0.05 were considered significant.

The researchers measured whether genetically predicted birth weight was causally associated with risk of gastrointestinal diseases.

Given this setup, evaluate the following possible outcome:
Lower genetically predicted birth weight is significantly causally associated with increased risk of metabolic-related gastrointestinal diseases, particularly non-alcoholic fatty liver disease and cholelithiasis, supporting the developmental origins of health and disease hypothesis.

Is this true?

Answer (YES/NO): NO